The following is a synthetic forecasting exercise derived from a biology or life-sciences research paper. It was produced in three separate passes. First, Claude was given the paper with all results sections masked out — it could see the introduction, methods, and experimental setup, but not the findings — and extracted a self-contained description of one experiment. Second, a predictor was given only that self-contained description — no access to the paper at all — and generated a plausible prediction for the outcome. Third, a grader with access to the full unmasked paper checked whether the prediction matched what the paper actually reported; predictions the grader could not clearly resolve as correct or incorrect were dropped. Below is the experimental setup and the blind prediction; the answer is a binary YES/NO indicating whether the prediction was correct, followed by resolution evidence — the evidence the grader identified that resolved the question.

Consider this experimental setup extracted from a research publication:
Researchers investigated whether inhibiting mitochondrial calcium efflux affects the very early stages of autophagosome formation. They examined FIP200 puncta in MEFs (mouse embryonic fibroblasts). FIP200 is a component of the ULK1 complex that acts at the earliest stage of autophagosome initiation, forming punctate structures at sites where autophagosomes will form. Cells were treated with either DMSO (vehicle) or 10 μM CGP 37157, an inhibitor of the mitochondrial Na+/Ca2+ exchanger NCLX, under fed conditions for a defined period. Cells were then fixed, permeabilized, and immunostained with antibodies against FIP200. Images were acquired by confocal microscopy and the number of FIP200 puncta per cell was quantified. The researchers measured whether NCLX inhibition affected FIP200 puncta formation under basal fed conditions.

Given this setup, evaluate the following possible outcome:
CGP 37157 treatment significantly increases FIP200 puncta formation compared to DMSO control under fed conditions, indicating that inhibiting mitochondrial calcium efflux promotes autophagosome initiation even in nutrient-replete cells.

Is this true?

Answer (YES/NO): NO